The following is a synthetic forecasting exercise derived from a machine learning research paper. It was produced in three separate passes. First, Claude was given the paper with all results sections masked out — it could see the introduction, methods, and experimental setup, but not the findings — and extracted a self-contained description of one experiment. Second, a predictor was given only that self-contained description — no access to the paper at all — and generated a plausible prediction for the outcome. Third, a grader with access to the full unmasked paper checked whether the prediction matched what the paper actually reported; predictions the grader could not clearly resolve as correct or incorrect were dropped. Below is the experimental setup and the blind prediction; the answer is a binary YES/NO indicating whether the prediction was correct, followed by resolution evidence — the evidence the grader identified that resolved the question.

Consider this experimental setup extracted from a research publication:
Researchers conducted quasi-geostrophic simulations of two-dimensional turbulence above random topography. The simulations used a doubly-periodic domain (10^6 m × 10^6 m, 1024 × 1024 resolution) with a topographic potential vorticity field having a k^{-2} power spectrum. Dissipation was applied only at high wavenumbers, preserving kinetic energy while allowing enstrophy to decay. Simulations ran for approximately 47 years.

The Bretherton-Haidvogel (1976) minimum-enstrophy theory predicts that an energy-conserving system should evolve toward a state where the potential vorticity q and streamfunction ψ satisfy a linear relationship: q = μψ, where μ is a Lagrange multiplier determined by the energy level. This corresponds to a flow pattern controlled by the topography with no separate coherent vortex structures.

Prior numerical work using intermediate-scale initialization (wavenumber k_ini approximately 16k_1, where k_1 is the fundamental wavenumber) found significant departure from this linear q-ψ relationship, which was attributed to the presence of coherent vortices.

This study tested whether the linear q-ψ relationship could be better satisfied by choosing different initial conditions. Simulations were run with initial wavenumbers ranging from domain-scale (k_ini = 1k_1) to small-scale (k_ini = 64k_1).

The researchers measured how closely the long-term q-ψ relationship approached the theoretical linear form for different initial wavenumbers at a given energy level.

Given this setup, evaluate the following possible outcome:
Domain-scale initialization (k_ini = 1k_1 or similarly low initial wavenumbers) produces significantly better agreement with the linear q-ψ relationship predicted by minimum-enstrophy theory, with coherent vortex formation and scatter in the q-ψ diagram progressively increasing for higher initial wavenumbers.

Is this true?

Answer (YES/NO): YES